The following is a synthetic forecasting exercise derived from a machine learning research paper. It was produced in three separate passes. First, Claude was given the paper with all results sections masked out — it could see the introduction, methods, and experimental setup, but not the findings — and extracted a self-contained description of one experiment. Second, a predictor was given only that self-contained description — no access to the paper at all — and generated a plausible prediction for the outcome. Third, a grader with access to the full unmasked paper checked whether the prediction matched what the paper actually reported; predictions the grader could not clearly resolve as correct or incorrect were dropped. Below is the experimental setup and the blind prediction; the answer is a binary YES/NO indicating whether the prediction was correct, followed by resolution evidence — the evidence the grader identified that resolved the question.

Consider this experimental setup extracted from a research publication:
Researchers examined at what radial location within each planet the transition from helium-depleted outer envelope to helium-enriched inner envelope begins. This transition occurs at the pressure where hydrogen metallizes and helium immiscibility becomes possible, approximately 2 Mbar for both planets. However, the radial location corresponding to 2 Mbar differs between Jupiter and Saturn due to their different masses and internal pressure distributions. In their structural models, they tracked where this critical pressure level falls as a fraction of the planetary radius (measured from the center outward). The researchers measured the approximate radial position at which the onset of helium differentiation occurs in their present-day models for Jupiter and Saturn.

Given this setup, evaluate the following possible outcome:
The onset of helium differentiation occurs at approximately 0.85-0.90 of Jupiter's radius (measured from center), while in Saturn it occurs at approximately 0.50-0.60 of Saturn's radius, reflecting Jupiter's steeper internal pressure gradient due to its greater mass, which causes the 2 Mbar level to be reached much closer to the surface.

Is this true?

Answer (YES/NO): NO